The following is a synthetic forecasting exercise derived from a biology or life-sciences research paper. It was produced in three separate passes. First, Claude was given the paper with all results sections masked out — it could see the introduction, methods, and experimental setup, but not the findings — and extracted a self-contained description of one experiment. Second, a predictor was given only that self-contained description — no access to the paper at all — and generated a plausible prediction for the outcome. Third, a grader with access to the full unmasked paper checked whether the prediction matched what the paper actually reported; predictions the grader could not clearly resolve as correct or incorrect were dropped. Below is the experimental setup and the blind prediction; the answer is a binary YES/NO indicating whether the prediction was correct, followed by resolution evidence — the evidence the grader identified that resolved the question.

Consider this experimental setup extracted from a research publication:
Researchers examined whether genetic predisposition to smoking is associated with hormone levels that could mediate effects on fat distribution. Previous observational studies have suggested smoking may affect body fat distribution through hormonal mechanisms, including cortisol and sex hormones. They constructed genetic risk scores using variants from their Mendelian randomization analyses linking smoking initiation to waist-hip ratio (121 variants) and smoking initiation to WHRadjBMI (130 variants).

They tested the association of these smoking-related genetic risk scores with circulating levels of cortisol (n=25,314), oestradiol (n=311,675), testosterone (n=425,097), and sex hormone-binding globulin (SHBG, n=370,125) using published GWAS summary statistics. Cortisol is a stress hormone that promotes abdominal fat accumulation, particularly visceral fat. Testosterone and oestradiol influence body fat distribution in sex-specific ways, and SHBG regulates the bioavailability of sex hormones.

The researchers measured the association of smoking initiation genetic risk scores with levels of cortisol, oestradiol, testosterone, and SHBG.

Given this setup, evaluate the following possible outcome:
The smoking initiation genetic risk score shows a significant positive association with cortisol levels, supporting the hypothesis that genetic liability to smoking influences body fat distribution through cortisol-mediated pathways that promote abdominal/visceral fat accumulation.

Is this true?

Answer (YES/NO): NO